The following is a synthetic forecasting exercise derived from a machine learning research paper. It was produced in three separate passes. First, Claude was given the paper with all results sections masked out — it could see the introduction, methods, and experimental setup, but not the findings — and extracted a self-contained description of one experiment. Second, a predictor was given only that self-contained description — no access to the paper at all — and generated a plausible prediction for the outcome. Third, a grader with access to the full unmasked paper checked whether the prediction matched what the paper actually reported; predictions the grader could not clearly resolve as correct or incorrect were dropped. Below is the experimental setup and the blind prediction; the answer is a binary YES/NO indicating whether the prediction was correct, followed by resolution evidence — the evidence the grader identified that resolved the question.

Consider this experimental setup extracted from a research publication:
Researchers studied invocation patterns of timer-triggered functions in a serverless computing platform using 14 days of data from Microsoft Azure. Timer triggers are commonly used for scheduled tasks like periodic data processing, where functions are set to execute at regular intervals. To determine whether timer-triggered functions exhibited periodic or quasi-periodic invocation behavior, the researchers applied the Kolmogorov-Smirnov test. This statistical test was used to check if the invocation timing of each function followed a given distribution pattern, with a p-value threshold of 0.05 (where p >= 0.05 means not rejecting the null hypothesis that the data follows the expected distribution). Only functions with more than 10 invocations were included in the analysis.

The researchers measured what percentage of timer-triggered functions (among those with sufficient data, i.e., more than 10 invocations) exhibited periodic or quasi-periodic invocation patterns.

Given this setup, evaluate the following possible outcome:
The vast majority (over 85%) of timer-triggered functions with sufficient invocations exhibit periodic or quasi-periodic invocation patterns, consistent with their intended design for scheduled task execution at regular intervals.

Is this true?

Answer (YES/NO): NO